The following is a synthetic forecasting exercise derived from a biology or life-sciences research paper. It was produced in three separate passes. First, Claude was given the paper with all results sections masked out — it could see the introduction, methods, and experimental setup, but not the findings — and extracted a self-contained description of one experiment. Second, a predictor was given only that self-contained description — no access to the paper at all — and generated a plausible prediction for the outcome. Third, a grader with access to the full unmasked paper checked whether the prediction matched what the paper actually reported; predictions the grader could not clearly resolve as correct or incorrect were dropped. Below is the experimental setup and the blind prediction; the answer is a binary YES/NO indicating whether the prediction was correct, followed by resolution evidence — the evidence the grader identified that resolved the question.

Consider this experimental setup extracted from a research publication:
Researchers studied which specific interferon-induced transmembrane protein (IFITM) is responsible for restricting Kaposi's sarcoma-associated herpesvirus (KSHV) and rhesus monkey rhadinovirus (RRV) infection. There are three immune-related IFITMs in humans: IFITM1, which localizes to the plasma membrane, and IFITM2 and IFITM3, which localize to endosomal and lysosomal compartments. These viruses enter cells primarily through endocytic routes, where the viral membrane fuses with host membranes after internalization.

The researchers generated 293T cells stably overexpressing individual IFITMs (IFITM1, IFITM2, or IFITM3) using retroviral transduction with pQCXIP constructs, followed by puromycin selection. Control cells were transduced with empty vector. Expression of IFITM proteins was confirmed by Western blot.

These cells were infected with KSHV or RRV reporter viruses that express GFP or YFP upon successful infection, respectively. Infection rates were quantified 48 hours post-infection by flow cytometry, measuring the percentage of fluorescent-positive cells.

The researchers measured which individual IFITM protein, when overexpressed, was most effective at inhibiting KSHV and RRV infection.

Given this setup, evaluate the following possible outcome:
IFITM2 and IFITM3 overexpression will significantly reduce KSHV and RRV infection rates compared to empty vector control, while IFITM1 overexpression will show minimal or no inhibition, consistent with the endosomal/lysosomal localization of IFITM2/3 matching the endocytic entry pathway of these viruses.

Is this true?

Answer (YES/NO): NO